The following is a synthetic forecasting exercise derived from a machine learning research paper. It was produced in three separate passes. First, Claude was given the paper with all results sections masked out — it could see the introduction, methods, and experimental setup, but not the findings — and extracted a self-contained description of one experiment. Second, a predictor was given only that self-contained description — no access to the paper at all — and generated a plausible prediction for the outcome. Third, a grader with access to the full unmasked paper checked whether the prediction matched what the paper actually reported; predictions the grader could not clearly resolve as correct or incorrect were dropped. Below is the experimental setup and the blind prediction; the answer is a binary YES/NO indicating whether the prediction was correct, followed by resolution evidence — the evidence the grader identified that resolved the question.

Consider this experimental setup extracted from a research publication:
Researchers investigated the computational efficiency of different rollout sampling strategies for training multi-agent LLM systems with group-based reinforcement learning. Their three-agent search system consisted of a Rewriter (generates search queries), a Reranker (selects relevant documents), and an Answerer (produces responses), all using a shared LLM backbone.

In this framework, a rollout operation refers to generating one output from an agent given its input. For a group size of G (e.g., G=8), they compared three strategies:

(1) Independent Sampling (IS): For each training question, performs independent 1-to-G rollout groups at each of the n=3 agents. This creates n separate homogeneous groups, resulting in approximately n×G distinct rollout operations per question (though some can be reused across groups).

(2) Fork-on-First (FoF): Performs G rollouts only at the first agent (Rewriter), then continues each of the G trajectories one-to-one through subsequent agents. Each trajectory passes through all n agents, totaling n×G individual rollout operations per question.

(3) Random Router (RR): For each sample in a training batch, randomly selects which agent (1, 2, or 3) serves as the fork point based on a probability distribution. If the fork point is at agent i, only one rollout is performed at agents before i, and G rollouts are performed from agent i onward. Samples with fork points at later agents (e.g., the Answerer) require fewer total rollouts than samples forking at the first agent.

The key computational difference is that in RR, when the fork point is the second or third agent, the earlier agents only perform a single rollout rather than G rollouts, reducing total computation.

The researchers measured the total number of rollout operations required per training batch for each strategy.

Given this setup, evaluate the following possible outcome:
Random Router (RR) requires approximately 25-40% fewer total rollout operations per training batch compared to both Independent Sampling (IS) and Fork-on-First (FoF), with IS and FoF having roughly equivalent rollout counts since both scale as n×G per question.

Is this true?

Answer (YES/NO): NO